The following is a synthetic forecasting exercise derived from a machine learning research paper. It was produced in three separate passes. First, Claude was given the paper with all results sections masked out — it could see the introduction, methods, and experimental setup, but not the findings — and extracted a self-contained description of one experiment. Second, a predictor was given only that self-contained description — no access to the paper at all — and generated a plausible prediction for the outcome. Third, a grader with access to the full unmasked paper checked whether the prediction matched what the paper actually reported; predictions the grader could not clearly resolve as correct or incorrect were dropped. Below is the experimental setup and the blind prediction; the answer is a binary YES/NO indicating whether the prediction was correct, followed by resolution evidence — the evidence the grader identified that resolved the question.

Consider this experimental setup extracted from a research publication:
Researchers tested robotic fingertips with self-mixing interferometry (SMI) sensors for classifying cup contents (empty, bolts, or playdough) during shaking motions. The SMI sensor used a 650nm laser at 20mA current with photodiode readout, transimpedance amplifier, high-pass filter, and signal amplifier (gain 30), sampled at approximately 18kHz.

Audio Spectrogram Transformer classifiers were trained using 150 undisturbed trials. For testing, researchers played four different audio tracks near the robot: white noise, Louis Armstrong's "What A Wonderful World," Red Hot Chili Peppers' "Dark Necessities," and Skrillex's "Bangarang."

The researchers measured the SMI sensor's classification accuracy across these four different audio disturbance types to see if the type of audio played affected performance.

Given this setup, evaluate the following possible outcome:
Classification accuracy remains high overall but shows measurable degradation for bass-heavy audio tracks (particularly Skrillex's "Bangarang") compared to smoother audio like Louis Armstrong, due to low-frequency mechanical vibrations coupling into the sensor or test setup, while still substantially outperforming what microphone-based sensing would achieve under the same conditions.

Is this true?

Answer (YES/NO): NO